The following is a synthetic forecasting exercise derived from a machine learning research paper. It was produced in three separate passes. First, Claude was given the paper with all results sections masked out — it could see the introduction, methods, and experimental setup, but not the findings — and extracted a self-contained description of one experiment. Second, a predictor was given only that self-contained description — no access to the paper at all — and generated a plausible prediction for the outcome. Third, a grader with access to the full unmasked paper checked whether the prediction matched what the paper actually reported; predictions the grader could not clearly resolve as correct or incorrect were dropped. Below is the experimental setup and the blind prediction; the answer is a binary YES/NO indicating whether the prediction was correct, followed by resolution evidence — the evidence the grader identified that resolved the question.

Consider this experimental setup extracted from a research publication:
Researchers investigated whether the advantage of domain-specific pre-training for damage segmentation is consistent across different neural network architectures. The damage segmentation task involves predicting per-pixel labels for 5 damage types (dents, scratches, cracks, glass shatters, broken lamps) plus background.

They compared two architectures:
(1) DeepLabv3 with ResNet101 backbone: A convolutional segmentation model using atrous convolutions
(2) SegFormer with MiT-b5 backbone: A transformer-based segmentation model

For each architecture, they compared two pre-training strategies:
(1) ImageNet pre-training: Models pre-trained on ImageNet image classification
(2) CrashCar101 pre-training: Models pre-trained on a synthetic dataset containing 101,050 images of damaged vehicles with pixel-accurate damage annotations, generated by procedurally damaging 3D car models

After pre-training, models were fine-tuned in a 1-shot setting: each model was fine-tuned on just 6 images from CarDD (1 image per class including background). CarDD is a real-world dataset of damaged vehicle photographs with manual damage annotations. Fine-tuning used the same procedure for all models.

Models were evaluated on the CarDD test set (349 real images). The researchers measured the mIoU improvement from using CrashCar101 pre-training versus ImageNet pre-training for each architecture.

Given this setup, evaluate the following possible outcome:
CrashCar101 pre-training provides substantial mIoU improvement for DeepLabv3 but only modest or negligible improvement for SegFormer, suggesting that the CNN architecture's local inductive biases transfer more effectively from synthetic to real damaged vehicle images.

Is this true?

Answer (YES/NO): NO